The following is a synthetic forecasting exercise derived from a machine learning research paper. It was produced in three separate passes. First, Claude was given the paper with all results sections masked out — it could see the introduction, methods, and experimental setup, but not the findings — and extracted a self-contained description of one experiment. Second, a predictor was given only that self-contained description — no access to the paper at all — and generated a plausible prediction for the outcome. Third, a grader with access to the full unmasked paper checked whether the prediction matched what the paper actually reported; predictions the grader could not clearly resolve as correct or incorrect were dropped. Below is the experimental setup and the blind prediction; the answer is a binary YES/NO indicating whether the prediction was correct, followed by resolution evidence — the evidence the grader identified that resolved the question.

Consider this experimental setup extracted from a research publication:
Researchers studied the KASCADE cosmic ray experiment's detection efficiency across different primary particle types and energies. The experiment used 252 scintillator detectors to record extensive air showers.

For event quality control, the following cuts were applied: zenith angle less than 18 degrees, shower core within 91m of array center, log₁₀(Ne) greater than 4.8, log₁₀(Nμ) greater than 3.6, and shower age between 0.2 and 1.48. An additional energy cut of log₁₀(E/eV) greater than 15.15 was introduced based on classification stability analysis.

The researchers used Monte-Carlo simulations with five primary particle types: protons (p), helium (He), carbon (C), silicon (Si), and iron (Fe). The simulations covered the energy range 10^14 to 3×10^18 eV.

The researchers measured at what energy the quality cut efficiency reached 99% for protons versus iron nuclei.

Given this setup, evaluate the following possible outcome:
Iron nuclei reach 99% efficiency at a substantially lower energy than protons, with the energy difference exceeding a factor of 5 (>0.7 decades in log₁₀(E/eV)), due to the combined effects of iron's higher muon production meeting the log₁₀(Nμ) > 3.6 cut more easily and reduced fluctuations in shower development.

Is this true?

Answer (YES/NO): NO